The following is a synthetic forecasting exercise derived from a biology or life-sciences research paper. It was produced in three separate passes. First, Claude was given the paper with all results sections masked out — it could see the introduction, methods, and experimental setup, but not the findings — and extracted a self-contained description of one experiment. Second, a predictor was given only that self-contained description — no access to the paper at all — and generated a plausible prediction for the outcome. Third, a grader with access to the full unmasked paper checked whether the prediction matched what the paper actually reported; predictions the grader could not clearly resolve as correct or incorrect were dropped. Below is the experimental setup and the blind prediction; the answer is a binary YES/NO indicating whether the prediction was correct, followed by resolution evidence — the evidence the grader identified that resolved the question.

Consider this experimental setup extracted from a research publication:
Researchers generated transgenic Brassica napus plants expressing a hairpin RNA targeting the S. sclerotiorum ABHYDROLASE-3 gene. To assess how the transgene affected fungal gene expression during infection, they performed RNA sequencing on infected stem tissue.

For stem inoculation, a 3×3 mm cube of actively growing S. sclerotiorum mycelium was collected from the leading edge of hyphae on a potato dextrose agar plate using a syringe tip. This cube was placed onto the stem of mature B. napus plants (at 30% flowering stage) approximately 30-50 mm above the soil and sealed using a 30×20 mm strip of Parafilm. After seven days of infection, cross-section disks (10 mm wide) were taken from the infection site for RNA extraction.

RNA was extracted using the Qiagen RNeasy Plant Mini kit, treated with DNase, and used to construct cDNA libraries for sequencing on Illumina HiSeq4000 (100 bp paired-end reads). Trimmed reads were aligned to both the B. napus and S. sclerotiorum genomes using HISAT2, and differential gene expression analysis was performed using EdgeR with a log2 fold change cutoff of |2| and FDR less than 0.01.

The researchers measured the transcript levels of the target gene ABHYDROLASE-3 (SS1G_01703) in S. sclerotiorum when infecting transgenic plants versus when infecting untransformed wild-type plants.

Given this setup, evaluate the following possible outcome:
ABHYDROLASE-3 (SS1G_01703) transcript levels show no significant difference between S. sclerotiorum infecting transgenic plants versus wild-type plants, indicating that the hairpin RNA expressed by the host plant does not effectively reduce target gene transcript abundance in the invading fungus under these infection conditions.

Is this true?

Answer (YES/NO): NO